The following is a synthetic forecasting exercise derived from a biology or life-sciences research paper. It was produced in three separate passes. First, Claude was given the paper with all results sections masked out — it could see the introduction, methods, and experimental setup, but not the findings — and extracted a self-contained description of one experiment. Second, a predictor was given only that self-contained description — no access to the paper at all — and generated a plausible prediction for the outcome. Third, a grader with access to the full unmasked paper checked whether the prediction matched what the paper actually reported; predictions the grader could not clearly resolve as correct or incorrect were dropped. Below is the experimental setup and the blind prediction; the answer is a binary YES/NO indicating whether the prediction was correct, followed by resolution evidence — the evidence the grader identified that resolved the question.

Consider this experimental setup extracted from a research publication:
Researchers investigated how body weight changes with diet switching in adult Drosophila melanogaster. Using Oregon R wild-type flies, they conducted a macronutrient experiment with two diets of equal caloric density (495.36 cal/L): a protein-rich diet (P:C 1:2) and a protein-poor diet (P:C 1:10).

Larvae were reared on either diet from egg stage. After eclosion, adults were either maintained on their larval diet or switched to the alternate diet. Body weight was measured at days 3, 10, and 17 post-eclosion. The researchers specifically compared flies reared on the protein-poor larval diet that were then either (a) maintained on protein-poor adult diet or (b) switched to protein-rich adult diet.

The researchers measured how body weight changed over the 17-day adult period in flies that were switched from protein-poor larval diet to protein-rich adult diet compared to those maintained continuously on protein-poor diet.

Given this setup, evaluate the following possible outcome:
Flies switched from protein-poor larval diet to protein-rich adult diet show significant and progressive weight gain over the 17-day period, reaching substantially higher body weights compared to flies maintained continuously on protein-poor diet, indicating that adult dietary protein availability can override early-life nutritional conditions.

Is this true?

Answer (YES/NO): NO